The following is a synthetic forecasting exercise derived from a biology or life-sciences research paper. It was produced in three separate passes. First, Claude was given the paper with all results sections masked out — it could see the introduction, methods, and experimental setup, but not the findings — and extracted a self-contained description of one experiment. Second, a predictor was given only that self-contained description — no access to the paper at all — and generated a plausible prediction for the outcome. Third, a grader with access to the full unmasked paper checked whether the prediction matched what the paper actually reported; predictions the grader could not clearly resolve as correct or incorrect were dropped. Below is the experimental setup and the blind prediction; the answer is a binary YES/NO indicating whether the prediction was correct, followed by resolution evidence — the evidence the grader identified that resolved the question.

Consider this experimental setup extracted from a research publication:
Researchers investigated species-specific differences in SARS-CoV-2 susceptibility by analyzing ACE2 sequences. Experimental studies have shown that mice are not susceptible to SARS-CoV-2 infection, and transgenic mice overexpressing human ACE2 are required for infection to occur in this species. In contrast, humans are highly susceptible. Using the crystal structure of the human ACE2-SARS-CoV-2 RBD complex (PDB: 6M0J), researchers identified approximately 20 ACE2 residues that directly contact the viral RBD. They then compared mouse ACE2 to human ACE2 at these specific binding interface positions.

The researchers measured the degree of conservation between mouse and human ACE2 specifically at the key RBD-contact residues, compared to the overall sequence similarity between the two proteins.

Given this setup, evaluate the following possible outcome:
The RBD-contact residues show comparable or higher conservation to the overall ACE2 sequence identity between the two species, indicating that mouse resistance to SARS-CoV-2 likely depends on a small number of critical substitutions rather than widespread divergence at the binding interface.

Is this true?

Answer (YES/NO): YES